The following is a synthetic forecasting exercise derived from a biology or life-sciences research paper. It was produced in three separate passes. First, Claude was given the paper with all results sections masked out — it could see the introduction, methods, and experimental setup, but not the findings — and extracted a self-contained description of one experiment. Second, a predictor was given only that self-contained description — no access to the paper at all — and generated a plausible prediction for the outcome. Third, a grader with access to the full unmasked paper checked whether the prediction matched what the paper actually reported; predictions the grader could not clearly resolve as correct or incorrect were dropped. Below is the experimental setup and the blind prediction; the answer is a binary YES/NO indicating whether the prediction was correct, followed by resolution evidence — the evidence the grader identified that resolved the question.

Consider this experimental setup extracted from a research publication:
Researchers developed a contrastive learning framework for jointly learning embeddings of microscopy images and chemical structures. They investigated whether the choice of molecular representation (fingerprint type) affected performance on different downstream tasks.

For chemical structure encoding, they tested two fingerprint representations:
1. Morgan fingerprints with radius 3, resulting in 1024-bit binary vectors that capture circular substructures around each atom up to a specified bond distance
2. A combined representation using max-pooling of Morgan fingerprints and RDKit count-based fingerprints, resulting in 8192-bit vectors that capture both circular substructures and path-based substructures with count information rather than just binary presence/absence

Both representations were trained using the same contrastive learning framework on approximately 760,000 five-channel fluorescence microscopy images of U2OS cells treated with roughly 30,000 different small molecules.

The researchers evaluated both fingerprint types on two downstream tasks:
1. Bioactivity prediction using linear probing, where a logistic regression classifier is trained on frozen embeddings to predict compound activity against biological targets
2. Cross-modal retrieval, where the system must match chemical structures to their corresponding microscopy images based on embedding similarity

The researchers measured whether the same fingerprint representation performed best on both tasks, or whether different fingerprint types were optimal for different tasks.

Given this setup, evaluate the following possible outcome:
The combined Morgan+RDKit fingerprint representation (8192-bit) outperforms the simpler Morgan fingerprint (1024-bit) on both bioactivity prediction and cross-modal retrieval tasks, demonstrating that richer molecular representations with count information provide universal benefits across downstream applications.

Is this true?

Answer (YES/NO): NO